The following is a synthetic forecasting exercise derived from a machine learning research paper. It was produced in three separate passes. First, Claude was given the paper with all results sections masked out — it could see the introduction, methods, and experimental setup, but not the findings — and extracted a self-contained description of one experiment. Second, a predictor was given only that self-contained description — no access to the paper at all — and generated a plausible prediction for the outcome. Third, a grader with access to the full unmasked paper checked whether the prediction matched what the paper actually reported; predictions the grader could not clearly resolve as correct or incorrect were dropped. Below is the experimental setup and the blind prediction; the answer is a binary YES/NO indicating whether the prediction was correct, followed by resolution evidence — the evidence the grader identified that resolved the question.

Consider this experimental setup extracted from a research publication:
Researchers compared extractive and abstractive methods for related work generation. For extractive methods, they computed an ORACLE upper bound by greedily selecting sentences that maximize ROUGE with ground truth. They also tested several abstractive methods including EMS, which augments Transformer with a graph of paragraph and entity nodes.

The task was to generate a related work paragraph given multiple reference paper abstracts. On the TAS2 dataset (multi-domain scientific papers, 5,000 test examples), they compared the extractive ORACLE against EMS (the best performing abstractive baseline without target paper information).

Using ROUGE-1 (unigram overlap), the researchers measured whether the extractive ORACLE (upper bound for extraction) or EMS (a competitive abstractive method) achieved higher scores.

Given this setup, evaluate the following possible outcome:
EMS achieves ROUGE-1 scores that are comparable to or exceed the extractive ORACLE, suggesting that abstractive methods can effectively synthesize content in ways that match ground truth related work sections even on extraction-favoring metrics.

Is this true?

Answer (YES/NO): NO